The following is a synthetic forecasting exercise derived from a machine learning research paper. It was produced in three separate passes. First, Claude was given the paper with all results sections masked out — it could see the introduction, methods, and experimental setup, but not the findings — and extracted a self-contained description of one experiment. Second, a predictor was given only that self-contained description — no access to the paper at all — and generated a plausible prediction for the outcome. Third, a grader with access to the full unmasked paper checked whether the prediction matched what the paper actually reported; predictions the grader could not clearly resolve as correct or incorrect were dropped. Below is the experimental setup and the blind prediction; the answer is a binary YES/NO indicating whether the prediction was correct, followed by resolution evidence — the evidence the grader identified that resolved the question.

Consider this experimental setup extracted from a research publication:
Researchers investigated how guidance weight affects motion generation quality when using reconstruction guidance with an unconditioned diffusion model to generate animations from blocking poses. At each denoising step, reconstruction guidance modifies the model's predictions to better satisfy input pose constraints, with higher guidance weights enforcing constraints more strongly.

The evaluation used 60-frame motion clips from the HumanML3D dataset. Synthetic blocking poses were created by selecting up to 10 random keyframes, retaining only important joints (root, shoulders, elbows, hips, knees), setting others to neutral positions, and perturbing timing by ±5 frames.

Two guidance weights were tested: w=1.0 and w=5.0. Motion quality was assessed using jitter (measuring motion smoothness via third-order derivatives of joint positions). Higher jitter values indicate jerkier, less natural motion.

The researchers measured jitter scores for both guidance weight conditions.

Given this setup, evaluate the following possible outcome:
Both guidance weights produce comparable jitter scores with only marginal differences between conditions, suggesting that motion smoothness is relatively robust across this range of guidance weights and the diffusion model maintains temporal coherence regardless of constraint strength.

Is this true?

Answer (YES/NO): NO